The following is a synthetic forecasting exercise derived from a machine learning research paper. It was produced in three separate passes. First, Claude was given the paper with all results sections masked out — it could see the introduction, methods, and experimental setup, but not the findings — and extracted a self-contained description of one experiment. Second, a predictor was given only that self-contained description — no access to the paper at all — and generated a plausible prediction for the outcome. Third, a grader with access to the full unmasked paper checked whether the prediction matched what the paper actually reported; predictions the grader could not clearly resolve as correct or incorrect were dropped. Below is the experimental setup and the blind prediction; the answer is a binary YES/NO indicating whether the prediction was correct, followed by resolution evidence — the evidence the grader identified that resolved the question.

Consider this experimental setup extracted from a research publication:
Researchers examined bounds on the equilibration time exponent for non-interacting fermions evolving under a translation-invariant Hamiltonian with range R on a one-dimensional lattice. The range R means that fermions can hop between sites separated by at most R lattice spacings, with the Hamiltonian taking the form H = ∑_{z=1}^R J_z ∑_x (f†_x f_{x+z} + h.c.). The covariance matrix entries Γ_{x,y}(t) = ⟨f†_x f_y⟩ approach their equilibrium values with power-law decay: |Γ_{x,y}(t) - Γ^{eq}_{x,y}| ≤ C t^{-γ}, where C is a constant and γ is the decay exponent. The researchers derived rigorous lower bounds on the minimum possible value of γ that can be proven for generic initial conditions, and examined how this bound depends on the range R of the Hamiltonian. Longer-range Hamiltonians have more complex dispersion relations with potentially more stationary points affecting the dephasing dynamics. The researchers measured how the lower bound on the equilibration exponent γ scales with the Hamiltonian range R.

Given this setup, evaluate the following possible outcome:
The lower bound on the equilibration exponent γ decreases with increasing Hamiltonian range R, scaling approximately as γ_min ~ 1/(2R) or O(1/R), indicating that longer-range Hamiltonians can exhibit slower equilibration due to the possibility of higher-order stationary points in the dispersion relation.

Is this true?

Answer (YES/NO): NO